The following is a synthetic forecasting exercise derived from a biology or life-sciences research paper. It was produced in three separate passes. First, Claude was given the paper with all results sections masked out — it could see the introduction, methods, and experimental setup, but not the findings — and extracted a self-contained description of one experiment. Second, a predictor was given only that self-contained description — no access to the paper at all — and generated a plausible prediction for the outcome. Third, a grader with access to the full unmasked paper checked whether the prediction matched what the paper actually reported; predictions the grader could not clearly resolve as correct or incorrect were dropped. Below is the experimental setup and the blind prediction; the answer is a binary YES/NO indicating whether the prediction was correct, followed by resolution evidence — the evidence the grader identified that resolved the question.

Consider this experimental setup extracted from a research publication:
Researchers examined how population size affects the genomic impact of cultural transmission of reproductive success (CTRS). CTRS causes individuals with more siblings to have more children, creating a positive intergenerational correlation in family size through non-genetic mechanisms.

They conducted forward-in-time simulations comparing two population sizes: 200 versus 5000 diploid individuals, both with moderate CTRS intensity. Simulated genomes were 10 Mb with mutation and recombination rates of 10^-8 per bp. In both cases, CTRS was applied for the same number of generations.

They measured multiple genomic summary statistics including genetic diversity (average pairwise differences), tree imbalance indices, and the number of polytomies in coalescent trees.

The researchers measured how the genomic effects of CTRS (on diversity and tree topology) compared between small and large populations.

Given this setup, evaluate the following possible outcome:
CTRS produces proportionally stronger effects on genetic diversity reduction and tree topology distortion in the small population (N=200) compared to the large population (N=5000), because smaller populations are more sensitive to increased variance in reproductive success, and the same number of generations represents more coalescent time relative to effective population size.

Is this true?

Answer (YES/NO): NO